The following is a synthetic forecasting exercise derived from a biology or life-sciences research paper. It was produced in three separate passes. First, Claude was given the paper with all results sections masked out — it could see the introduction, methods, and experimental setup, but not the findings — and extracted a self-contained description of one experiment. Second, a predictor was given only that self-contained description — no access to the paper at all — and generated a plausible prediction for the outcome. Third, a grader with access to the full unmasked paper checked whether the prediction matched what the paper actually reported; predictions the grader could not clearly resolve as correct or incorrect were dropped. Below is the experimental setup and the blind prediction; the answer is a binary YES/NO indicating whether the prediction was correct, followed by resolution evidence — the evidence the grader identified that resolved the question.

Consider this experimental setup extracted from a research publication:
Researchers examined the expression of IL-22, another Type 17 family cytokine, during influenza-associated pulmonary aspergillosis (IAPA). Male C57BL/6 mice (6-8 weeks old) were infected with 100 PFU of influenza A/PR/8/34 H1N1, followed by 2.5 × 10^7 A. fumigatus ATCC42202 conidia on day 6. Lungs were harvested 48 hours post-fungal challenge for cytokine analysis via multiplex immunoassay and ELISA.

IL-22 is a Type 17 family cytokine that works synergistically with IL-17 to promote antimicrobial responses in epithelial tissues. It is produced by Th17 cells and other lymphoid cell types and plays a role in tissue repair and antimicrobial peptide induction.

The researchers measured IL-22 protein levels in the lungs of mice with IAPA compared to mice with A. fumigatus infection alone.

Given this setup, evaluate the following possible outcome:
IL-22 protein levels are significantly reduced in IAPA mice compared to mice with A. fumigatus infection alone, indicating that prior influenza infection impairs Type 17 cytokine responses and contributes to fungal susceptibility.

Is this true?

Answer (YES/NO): YES